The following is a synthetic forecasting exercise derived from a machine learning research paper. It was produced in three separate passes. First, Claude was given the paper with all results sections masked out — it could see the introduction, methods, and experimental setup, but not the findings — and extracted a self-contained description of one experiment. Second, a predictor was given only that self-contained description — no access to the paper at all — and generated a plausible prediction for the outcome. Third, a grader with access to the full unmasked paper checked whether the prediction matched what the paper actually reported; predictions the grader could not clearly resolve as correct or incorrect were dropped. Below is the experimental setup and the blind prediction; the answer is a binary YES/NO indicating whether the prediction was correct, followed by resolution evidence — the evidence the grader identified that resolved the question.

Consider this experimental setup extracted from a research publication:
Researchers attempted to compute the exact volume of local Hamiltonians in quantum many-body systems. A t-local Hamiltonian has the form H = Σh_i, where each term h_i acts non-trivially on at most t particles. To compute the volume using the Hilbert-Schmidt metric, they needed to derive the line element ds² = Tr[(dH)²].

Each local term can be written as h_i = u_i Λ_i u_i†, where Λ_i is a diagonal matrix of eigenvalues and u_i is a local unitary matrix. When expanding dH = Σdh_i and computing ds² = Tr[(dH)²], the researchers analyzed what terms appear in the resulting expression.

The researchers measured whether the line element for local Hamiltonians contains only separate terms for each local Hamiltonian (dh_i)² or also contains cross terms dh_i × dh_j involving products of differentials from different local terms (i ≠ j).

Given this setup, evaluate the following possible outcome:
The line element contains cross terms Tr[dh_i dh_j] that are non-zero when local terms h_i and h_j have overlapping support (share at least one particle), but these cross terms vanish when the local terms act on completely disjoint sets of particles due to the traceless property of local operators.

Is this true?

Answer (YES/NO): NO